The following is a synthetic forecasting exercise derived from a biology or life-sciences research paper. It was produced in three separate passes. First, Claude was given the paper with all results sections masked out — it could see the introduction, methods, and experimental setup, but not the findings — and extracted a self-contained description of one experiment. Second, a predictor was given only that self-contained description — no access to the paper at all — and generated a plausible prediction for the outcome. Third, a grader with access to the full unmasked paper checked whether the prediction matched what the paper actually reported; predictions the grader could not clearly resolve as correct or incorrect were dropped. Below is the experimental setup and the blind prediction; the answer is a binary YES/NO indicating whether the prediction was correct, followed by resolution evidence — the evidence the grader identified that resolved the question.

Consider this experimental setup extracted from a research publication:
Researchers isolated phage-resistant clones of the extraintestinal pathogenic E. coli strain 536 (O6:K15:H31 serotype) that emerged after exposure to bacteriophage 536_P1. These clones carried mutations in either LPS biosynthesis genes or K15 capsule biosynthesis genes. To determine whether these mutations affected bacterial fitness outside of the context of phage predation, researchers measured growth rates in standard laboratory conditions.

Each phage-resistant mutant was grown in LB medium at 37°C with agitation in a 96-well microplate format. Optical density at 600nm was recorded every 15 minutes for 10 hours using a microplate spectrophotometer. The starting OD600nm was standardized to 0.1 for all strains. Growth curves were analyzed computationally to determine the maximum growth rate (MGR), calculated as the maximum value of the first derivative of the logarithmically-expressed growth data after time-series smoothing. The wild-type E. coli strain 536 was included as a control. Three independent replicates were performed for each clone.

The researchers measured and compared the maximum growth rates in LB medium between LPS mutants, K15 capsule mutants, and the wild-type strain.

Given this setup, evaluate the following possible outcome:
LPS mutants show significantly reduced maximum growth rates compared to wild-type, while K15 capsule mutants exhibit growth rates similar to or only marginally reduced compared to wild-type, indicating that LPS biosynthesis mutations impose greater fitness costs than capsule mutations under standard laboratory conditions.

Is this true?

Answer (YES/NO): NO